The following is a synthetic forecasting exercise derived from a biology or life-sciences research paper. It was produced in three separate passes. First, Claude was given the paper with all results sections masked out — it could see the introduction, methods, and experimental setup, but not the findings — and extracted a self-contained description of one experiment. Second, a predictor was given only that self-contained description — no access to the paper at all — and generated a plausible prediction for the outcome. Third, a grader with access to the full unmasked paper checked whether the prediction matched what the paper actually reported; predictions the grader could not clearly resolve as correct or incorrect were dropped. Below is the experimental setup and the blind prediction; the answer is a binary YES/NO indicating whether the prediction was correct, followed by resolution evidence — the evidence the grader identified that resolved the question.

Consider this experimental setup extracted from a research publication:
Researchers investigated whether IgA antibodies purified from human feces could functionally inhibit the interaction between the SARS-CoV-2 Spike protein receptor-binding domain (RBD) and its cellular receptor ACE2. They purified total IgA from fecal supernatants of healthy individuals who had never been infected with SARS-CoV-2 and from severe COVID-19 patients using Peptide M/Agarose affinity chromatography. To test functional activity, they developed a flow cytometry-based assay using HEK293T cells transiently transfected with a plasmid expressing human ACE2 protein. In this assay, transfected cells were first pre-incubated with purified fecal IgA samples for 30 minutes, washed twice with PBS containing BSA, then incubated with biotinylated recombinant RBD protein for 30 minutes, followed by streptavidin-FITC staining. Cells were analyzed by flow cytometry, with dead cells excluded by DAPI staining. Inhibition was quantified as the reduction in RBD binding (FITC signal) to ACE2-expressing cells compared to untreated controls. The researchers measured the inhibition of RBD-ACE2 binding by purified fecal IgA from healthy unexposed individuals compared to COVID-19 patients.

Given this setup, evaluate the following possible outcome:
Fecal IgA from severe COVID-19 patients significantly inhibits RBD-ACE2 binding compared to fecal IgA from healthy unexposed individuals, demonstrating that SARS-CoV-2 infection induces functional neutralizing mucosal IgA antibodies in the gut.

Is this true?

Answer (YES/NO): NO